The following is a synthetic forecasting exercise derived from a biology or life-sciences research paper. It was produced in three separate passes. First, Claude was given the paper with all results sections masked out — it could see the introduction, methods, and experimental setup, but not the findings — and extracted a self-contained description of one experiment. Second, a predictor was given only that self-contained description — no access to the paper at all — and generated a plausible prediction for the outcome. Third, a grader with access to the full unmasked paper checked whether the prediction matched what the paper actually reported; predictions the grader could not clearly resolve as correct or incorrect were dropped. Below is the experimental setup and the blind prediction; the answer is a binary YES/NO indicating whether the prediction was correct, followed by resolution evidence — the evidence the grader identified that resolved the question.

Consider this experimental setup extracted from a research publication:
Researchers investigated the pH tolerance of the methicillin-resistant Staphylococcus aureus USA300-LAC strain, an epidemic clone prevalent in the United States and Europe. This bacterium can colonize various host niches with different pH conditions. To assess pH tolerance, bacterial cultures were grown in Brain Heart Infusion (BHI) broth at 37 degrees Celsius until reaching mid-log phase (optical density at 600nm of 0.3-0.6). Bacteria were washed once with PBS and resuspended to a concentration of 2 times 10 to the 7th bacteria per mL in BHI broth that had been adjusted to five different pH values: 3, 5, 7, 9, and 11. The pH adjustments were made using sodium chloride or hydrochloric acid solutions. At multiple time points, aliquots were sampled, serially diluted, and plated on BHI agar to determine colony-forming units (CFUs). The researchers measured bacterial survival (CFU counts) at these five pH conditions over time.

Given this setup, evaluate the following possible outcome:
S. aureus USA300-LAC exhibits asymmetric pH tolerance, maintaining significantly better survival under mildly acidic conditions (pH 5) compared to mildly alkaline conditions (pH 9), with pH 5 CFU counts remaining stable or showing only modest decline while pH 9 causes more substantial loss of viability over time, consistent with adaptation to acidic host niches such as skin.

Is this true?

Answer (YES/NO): NO